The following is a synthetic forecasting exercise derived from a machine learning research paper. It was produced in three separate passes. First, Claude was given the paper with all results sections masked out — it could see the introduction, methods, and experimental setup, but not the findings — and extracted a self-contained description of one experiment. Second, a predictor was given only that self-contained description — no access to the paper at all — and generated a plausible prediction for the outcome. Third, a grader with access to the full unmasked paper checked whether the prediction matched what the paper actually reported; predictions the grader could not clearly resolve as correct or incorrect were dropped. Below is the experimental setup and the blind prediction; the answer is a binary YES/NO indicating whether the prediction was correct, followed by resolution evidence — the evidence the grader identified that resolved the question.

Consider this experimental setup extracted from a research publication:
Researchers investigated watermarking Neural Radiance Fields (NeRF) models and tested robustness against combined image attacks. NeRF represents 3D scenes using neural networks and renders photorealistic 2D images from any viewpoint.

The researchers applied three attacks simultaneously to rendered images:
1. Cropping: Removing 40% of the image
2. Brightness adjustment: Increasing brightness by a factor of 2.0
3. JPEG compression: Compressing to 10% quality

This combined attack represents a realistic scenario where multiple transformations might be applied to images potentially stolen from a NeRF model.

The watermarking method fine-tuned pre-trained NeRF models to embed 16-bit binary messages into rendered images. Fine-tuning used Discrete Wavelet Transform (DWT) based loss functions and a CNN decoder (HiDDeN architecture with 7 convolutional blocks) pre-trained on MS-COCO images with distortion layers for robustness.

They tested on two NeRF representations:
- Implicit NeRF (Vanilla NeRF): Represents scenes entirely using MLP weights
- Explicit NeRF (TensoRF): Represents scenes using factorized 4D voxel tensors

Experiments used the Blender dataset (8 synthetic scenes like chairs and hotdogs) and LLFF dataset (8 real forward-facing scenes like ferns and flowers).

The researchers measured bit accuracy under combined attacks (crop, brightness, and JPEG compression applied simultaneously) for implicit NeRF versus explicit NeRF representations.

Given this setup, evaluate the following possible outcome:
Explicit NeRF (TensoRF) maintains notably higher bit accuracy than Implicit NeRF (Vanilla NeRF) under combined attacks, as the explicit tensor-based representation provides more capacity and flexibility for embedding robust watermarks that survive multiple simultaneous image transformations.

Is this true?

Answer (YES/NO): YES